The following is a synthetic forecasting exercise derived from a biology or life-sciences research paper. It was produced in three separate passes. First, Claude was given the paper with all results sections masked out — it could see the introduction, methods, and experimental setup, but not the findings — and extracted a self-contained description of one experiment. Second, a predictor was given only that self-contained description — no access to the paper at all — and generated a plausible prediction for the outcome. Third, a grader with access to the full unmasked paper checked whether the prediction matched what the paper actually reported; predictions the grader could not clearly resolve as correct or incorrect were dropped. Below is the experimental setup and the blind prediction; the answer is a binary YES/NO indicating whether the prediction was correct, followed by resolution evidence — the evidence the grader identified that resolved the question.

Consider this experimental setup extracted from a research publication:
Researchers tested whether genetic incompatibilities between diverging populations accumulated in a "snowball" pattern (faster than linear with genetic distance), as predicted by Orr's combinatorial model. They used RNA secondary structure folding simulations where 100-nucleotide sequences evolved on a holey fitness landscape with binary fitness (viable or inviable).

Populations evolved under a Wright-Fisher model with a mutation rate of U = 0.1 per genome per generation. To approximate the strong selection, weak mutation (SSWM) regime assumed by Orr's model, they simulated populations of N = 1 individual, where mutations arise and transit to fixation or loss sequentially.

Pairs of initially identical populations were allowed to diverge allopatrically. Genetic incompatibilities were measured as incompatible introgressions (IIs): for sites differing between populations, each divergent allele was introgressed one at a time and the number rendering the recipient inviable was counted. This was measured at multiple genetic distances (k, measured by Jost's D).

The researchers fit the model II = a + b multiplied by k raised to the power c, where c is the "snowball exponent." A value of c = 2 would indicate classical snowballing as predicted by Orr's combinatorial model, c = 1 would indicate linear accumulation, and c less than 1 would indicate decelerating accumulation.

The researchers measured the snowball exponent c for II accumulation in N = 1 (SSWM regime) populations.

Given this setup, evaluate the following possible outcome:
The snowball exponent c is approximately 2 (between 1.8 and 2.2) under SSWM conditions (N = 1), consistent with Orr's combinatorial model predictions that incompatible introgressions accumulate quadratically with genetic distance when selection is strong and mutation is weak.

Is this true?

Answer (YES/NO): NO